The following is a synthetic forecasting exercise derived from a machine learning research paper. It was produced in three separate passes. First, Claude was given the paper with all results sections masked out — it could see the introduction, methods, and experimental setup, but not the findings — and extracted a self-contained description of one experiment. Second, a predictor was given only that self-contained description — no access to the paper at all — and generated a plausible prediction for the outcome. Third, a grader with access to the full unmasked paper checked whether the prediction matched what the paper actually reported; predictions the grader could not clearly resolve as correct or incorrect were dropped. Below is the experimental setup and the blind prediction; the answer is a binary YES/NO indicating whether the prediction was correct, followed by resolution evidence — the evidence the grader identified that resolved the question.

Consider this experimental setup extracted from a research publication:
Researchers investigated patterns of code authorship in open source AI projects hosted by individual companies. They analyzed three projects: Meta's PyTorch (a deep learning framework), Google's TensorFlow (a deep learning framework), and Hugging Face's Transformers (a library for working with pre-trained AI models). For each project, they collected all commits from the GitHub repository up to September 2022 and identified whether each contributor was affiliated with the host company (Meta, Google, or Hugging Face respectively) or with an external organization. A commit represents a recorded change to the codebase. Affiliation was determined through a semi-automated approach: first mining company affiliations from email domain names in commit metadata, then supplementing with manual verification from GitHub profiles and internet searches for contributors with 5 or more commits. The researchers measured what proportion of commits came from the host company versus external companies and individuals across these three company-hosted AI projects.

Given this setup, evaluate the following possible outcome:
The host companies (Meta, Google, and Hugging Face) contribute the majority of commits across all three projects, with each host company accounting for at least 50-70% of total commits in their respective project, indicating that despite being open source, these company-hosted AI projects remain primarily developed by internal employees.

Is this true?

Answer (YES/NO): NO